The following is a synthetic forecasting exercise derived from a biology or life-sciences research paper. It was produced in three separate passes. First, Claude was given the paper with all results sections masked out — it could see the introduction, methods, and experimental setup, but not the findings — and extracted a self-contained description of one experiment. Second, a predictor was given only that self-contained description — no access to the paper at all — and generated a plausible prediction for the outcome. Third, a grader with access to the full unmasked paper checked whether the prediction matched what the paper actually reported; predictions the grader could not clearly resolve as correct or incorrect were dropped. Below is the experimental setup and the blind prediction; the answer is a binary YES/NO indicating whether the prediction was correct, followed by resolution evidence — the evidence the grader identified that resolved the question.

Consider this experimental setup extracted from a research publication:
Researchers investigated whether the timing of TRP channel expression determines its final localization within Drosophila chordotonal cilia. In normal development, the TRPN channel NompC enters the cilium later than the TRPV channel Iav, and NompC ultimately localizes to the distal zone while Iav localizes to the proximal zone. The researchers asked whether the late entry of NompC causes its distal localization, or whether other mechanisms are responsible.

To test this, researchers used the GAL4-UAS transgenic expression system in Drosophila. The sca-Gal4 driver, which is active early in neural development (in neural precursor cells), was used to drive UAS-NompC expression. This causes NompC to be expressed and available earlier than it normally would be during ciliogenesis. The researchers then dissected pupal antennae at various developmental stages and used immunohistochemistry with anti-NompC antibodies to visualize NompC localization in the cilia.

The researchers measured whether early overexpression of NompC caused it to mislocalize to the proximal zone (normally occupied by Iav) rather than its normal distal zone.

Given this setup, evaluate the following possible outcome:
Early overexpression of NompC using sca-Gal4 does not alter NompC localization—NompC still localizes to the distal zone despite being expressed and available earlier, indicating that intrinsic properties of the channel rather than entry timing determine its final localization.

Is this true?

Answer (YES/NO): NO